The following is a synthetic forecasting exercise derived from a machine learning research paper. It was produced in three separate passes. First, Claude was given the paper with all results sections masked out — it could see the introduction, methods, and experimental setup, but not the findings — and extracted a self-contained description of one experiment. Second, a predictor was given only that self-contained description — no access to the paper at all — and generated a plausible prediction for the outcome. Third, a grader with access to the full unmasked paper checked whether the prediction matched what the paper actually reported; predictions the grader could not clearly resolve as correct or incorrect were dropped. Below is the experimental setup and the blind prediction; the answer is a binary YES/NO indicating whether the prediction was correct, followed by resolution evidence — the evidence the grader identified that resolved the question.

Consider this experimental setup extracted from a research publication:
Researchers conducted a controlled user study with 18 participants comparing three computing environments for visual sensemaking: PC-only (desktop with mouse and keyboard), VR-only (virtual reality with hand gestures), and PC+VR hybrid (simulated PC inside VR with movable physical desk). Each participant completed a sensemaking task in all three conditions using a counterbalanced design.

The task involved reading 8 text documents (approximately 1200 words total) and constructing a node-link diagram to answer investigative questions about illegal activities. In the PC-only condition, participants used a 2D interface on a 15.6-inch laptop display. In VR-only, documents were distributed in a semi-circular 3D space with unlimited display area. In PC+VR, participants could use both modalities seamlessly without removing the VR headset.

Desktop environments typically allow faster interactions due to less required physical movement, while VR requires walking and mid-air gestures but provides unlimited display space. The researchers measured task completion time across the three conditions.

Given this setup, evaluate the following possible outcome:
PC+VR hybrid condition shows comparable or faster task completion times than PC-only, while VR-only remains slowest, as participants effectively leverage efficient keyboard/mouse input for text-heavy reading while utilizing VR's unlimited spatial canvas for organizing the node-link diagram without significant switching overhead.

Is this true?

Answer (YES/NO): NO